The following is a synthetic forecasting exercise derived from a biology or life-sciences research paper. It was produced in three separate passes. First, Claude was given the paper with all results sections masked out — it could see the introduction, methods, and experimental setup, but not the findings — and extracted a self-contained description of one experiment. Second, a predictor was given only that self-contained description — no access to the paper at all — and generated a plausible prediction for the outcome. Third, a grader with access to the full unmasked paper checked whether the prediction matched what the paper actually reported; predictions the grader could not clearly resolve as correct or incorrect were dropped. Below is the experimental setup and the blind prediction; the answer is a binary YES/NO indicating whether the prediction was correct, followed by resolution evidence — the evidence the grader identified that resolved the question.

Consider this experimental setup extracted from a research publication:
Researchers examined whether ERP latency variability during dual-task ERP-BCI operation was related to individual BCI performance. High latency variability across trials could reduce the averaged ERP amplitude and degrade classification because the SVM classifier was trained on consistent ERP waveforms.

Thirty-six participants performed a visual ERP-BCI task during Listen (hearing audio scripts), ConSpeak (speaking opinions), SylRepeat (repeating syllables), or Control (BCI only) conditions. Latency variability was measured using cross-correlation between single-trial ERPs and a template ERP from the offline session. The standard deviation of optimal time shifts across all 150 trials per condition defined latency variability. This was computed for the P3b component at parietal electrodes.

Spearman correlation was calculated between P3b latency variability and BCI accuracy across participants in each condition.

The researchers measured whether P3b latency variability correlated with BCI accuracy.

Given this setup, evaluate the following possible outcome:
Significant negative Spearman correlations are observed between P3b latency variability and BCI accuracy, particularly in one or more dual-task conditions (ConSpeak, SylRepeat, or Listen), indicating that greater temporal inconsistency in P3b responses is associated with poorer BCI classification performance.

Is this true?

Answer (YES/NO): NO